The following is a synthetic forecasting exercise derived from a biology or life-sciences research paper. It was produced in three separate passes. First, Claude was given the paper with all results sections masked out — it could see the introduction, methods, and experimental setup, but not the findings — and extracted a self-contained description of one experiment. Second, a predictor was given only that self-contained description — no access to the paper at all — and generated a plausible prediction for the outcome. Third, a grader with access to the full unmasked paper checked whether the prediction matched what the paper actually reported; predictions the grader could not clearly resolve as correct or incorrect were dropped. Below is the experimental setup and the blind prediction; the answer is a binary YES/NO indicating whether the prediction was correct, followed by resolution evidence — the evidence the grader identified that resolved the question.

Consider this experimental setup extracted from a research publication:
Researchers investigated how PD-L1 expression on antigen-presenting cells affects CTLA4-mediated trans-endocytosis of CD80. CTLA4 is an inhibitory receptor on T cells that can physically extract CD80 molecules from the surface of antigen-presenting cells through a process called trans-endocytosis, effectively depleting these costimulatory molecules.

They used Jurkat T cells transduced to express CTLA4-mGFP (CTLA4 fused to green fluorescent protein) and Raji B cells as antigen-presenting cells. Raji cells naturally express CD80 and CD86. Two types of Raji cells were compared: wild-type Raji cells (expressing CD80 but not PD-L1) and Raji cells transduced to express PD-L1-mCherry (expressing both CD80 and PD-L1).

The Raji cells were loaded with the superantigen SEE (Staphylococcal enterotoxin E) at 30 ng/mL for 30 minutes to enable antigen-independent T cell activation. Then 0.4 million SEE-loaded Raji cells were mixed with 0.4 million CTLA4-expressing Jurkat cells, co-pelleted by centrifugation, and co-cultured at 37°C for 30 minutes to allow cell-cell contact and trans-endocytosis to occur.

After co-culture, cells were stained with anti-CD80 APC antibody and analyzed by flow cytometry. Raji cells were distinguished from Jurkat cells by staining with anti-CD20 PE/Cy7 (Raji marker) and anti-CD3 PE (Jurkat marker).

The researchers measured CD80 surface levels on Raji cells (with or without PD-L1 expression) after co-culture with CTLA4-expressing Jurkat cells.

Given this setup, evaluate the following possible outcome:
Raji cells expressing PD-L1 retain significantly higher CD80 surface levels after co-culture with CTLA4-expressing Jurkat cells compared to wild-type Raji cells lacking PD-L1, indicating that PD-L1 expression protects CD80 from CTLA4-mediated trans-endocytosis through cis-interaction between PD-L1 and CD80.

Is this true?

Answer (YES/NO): YES